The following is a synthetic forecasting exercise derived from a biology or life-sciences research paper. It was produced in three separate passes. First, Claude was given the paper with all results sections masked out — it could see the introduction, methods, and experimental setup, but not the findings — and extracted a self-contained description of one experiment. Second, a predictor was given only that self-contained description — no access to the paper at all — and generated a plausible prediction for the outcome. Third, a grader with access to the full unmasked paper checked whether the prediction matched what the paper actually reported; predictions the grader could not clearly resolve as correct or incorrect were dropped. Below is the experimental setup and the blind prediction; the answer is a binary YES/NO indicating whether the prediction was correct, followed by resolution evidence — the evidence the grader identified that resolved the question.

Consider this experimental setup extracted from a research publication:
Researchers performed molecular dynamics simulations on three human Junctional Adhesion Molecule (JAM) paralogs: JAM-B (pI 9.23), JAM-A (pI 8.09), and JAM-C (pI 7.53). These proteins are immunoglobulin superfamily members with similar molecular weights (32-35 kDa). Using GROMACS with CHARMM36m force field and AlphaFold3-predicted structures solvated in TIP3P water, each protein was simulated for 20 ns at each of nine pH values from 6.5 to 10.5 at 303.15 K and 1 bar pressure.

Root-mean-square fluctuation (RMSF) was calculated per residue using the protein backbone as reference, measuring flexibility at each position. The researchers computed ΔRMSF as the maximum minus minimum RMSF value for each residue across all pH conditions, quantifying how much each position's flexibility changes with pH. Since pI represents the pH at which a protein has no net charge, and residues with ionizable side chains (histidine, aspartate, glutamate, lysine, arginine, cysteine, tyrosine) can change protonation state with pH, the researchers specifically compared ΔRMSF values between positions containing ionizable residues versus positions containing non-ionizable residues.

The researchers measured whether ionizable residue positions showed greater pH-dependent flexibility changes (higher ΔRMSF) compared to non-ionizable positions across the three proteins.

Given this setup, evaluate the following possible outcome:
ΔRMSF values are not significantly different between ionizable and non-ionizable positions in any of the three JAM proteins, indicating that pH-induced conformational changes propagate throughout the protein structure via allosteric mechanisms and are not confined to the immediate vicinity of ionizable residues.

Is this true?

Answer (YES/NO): NO